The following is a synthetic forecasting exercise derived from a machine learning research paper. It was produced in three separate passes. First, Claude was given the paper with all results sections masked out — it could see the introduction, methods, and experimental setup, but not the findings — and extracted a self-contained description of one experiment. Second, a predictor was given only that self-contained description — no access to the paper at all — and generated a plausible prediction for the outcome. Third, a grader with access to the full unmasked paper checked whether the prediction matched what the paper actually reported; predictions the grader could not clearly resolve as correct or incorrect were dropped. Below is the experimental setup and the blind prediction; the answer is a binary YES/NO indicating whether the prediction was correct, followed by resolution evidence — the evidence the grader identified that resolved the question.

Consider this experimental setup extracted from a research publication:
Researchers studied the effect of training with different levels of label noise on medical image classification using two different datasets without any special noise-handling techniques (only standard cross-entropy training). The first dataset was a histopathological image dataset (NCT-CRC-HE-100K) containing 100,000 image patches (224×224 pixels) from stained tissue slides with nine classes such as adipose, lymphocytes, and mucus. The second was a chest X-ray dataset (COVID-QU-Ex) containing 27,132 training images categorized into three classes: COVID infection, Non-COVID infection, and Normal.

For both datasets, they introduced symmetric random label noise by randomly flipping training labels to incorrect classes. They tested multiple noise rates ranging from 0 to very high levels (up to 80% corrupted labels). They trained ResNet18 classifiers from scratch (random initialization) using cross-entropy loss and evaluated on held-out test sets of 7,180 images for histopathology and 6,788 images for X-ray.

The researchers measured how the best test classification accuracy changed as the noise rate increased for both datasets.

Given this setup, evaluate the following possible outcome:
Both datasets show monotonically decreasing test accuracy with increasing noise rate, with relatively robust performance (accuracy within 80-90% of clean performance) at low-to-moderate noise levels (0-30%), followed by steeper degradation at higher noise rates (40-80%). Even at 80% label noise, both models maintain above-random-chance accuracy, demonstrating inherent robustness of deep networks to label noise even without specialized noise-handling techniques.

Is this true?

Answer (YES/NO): NO